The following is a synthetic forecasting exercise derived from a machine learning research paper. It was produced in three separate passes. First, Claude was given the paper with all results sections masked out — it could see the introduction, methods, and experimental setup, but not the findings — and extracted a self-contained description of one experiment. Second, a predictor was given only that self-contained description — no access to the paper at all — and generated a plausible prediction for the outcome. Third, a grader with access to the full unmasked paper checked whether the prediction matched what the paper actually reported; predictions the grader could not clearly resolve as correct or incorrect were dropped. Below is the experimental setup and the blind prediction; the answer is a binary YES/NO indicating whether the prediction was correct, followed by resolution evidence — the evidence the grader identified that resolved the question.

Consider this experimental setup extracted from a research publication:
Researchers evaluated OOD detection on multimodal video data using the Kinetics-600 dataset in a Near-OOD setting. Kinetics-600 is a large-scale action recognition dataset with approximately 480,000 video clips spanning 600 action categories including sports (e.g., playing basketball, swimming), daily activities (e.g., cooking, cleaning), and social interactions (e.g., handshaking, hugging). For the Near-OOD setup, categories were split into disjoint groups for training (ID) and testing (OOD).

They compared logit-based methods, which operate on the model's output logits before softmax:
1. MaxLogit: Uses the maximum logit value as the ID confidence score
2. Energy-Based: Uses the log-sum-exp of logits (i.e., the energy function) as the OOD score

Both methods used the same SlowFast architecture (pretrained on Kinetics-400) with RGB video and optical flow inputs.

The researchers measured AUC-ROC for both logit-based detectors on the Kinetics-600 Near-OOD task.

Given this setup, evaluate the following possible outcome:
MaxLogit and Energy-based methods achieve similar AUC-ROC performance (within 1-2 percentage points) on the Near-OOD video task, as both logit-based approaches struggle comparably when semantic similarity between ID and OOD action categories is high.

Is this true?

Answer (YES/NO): YES